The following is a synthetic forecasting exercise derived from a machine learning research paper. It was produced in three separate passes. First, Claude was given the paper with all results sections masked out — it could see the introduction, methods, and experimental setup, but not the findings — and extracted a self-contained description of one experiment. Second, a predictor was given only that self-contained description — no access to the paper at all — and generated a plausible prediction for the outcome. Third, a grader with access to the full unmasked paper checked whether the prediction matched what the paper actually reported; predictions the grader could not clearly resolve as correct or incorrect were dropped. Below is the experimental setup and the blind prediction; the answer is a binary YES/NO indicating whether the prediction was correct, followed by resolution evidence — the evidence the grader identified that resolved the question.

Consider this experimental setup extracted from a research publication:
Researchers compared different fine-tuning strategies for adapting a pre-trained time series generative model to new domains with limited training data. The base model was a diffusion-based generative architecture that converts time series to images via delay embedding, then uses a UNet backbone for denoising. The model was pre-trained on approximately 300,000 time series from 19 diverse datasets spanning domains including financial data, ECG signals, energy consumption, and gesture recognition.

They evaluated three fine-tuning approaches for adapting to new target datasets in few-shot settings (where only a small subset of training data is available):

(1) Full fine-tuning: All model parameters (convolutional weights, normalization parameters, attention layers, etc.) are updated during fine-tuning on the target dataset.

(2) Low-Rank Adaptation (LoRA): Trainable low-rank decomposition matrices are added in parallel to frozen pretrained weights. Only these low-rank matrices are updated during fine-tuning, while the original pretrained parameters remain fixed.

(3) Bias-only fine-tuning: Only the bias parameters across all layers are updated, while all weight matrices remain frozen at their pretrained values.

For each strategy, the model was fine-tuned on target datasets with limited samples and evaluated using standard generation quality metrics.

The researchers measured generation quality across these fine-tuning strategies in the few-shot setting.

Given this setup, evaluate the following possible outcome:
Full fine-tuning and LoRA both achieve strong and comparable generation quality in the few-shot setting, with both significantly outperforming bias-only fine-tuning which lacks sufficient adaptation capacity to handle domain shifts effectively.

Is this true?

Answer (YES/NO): NO